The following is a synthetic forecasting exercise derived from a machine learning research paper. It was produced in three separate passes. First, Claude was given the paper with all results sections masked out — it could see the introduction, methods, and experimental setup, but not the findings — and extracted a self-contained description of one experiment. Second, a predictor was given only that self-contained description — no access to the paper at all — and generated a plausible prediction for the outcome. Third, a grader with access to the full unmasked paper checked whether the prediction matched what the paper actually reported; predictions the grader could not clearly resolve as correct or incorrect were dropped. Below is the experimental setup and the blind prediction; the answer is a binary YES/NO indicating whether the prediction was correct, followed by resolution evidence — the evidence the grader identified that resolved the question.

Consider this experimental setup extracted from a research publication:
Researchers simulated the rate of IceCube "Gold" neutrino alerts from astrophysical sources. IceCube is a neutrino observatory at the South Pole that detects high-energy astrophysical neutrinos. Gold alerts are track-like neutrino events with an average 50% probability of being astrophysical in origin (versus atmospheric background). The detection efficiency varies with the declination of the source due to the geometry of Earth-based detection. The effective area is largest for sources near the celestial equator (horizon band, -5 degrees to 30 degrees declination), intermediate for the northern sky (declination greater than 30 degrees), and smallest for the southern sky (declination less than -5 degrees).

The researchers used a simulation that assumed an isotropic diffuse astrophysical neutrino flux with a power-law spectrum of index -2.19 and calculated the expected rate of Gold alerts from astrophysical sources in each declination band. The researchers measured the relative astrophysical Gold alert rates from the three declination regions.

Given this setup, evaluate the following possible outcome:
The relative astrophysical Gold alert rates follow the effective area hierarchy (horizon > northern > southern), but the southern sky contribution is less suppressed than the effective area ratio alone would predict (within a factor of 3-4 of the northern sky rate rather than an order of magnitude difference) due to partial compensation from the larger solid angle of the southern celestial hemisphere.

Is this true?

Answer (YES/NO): NO